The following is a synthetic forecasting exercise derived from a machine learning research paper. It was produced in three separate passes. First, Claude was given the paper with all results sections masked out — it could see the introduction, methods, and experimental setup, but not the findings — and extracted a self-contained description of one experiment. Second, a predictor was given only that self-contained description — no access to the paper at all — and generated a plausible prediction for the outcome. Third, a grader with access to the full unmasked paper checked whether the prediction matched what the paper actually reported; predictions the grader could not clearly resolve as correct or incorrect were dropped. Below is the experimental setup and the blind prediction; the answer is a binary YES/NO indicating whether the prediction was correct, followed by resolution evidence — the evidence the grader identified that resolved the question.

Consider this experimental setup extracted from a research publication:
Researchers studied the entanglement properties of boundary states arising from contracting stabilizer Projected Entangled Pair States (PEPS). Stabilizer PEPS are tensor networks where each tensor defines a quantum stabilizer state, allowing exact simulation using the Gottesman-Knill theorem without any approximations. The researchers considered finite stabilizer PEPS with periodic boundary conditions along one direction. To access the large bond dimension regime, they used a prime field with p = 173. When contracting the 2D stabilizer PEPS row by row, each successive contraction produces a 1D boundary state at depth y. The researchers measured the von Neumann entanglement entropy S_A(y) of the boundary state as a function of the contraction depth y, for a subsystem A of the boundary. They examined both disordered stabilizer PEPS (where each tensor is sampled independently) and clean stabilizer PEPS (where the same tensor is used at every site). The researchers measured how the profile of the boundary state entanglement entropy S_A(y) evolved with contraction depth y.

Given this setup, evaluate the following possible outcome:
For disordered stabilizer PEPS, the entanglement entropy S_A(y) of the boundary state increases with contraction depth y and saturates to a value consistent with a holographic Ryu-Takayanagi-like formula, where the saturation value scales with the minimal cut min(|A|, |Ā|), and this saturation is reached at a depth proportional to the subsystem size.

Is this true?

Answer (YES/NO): NO